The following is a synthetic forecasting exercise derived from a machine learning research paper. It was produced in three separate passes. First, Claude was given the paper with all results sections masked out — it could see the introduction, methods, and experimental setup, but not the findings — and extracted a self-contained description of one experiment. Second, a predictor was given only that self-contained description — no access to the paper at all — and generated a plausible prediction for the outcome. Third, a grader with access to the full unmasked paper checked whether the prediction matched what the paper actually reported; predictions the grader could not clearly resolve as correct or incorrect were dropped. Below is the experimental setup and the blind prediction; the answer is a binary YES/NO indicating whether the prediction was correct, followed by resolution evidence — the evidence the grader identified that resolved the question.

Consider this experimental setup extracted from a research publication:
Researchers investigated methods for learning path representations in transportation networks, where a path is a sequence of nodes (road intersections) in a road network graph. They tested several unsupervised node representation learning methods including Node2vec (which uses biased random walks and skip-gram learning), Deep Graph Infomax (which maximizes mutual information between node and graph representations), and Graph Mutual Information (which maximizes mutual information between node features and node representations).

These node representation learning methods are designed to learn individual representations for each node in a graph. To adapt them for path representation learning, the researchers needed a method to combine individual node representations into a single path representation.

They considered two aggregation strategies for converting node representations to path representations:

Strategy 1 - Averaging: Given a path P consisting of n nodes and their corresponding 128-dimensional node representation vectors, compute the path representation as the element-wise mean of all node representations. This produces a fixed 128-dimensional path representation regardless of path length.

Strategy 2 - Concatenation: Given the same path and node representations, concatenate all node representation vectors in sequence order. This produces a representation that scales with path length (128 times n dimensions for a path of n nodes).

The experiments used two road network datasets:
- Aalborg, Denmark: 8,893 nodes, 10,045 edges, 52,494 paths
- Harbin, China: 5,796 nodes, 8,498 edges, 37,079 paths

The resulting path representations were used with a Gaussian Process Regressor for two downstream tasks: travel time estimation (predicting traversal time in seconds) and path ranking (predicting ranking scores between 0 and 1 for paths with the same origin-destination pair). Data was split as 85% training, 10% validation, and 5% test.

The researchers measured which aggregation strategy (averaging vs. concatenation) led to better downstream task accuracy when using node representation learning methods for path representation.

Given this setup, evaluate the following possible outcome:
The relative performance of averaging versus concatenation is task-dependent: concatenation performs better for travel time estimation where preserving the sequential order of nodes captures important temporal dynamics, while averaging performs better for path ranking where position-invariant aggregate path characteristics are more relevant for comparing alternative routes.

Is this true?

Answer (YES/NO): NO